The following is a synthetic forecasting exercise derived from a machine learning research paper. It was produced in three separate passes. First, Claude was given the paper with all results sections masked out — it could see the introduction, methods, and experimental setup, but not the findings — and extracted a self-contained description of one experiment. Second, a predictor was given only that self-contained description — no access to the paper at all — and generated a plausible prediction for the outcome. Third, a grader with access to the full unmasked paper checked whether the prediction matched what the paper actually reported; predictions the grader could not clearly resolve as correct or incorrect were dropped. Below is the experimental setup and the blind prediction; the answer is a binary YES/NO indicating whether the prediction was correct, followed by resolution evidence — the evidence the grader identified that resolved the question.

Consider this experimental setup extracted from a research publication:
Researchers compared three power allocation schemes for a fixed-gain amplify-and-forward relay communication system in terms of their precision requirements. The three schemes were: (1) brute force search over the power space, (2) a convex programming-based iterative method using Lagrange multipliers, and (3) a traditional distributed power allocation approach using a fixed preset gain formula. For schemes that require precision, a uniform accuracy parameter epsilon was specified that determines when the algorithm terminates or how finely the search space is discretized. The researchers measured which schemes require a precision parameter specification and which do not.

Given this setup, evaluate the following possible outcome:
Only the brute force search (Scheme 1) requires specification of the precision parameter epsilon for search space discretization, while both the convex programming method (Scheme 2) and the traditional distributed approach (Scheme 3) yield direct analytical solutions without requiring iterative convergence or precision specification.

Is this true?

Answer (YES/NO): NO